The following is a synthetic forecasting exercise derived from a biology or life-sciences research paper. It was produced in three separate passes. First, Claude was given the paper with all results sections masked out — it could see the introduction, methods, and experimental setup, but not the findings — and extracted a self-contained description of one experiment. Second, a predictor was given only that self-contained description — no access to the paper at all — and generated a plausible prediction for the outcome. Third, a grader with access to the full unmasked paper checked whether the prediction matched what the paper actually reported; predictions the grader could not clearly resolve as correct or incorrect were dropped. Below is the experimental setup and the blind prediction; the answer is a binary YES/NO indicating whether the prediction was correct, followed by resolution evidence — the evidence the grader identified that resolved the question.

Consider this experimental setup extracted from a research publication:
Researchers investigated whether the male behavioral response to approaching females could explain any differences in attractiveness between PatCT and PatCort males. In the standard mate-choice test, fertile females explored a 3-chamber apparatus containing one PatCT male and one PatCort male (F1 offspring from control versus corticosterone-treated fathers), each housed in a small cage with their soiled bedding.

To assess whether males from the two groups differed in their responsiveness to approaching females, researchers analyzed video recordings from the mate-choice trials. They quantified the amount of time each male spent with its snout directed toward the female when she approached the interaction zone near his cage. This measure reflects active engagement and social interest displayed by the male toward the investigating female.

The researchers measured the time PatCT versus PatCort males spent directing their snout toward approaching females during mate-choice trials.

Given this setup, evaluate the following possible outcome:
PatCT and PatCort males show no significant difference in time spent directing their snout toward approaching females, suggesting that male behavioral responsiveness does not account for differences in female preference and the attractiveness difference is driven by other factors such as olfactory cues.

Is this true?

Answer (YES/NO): YES